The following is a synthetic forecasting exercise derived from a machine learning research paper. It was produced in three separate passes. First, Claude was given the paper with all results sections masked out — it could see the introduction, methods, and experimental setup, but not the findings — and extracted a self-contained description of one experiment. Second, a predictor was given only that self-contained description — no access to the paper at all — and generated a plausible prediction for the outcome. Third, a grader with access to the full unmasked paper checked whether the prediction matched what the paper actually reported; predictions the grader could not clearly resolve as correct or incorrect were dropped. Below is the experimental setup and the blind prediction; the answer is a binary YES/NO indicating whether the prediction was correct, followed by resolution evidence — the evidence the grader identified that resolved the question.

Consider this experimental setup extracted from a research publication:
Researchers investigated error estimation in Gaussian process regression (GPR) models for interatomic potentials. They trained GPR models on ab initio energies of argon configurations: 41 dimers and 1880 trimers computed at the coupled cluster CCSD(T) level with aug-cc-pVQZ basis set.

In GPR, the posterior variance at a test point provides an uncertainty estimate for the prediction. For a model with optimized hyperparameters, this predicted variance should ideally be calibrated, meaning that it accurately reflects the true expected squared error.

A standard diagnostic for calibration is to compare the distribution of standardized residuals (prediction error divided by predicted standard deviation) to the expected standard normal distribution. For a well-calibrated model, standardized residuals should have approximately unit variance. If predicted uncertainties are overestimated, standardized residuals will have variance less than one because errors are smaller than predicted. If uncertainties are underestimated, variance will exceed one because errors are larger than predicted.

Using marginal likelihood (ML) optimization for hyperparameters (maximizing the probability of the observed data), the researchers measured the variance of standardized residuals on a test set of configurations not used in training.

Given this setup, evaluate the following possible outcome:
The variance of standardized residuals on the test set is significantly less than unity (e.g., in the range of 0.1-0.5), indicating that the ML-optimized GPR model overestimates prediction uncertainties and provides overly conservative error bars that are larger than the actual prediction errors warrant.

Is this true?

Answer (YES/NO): NO